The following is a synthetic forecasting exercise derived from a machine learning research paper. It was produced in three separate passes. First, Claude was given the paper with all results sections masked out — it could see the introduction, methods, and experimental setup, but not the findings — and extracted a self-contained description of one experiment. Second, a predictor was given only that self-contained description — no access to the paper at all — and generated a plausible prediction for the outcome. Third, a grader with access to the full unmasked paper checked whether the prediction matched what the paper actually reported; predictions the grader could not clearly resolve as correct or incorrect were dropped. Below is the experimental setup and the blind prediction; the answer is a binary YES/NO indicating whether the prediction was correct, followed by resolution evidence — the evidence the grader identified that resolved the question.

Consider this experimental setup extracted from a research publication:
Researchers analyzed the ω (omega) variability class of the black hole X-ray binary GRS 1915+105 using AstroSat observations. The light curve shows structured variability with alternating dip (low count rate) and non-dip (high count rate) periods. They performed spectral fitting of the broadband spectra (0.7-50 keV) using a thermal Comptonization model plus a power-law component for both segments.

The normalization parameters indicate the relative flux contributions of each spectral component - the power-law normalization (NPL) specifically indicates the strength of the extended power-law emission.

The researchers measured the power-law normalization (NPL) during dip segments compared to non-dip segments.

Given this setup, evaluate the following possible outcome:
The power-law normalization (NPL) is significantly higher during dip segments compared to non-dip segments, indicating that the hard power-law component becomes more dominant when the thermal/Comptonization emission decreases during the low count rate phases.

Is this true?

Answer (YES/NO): NO